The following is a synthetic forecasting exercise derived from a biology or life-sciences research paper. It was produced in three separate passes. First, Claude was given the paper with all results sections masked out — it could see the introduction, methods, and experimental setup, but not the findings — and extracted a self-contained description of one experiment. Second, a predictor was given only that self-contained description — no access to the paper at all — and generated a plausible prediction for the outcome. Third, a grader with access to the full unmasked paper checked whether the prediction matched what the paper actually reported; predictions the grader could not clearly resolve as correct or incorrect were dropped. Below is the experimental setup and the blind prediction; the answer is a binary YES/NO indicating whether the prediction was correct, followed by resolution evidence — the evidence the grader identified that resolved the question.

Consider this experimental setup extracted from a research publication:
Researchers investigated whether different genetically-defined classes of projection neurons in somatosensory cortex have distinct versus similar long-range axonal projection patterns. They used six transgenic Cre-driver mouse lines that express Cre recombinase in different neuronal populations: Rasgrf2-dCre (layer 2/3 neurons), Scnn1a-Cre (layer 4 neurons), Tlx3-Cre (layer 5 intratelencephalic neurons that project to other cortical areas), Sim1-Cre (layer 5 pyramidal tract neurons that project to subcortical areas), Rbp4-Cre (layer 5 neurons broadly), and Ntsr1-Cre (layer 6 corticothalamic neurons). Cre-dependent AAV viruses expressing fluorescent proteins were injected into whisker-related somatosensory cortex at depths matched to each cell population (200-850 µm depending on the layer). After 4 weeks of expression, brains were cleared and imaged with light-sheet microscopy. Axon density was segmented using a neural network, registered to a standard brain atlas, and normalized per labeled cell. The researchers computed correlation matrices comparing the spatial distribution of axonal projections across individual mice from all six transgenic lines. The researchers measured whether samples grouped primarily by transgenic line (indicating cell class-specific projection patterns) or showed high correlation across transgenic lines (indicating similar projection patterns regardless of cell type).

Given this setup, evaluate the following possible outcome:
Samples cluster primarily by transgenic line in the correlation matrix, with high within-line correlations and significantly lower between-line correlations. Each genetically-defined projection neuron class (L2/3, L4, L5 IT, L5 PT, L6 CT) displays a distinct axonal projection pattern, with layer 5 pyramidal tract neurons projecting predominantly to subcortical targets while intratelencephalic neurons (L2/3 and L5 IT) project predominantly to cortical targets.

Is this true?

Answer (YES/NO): NO